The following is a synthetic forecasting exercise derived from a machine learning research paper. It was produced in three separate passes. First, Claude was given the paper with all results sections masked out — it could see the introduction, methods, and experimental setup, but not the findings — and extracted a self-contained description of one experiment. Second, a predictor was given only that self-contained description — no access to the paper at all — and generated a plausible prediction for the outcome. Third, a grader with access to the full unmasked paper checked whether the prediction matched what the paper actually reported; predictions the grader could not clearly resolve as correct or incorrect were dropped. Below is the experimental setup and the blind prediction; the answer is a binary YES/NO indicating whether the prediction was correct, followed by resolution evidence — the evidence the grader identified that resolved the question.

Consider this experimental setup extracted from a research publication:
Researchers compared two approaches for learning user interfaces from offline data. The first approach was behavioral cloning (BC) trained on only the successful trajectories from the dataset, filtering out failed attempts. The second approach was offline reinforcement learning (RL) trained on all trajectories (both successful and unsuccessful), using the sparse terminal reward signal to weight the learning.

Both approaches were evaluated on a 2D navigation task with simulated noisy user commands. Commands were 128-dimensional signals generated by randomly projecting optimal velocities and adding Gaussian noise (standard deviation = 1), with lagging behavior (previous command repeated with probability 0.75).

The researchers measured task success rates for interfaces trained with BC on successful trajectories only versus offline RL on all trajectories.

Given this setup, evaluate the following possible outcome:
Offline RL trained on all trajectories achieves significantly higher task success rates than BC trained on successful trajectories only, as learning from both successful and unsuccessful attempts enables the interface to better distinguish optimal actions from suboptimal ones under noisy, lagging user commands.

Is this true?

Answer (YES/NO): YES